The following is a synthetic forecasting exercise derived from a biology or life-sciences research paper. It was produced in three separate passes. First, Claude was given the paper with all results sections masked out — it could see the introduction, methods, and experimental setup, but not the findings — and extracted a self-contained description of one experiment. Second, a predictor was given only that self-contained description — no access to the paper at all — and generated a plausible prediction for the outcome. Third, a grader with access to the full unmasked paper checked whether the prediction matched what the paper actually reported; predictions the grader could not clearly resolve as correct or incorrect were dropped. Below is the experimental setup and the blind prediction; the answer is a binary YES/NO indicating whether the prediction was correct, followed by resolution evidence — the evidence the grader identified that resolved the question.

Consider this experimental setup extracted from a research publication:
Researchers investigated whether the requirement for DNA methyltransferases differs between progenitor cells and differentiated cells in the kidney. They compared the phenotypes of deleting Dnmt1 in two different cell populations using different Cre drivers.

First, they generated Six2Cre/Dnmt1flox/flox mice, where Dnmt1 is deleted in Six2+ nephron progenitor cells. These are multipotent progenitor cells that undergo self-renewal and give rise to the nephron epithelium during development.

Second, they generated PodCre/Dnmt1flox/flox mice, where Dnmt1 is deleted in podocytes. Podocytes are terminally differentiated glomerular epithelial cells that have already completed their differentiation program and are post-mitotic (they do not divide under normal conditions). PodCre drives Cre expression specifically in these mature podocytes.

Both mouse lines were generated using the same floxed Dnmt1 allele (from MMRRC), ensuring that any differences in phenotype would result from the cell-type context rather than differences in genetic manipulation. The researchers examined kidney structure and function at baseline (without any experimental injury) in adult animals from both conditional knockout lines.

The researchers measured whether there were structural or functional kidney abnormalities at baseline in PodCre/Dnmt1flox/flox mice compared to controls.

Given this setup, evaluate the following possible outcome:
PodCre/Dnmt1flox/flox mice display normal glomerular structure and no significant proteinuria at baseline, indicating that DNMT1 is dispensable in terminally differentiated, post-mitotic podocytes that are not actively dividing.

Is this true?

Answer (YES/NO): YES